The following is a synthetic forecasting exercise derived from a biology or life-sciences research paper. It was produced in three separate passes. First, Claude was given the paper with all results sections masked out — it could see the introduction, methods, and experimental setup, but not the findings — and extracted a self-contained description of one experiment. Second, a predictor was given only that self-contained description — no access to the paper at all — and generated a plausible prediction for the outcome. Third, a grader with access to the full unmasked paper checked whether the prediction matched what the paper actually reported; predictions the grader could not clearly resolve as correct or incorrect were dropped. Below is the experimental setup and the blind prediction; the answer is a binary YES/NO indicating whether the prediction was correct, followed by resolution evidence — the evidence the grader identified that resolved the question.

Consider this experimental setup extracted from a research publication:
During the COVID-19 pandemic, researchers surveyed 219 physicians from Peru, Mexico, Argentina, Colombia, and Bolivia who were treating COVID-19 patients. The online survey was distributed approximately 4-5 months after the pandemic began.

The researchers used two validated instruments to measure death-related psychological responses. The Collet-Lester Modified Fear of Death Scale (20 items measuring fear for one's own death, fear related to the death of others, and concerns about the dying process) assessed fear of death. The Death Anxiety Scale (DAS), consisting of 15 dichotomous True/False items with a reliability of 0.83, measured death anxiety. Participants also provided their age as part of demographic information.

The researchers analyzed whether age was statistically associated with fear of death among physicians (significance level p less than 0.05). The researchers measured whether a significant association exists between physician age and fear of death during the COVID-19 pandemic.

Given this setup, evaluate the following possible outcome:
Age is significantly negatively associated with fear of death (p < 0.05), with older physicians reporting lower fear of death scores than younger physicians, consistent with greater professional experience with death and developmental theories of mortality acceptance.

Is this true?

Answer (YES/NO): NO